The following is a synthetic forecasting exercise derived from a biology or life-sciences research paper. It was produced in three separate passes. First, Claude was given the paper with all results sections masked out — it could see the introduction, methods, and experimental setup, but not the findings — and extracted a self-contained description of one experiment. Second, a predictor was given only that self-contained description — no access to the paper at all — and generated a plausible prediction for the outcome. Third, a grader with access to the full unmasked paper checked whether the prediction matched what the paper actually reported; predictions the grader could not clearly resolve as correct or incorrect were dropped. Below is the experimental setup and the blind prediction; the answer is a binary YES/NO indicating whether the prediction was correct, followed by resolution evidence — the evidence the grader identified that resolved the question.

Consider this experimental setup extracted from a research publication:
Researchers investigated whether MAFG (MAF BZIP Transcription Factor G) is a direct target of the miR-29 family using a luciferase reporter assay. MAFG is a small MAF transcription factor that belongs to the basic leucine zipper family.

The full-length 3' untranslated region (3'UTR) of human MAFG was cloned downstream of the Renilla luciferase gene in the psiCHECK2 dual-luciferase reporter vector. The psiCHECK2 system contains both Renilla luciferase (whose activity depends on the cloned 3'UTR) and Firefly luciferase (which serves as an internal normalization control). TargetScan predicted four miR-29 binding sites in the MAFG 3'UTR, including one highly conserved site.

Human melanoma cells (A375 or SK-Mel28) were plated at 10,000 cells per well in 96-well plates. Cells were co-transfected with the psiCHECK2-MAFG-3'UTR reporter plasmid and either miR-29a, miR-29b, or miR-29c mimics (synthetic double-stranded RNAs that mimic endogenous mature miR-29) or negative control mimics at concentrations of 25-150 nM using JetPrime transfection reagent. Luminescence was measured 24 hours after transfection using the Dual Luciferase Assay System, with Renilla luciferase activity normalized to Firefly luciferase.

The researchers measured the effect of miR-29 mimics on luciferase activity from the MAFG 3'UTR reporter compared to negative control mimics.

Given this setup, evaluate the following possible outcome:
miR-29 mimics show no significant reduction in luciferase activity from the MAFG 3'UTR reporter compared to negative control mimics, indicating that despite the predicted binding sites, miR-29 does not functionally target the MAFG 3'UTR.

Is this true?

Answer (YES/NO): NO